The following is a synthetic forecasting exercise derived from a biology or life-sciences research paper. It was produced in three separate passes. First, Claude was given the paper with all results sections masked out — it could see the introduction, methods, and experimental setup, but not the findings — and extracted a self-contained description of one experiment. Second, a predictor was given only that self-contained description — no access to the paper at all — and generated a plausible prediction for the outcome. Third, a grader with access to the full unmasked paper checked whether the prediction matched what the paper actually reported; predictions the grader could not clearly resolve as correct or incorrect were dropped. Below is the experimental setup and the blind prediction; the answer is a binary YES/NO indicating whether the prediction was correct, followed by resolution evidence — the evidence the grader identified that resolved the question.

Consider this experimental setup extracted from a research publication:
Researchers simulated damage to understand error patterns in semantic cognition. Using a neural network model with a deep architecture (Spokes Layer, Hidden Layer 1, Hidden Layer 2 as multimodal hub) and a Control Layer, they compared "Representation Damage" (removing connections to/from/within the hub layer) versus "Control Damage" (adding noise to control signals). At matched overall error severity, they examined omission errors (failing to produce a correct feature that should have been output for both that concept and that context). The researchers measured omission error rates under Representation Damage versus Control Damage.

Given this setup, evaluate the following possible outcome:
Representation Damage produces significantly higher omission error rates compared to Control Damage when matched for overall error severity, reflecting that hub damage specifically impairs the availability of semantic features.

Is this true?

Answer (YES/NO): NO